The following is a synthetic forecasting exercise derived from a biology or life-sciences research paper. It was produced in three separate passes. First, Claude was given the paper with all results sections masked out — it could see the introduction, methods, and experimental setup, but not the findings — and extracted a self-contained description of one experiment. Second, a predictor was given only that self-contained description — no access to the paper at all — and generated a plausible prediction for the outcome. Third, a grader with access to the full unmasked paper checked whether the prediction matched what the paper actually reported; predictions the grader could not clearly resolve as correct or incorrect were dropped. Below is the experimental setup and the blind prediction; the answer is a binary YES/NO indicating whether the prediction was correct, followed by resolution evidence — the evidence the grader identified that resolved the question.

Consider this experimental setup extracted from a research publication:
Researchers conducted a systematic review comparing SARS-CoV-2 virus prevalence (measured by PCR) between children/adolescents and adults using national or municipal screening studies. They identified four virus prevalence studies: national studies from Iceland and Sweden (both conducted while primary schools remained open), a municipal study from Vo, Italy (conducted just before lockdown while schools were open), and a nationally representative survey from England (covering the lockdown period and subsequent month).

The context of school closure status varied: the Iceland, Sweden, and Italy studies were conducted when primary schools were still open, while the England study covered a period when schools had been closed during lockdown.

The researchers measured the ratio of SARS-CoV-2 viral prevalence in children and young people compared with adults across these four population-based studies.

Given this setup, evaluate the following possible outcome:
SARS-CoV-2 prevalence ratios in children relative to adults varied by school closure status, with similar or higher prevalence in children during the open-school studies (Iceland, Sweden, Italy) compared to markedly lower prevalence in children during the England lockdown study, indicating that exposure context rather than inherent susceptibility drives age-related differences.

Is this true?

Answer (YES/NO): NO